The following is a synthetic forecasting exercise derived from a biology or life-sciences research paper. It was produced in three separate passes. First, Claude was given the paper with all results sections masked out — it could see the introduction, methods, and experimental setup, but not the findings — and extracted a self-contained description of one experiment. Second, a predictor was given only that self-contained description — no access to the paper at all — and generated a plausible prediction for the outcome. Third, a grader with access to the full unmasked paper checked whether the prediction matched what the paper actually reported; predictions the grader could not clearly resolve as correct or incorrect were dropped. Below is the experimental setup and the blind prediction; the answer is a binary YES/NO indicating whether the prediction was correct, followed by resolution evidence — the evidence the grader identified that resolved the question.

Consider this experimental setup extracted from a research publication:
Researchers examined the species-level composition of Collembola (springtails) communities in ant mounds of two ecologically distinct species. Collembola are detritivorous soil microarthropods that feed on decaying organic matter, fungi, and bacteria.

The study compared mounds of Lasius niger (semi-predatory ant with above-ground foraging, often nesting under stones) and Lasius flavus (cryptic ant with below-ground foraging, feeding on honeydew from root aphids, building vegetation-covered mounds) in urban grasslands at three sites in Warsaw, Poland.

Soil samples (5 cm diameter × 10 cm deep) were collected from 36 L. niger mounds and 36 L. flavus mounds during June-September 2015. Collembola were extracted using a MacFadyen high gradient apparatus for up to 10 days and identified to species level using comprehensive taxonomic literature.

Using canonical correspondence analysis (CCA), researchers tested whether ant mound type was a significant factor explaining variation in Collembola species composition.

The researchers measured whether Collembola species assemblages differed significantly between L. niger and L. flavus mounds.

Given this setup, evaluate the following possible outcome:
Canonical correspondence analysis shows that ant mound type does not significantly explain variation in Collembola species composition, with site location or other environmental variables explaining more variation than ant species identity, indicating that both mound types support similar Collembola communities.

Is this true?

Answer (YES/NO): NO